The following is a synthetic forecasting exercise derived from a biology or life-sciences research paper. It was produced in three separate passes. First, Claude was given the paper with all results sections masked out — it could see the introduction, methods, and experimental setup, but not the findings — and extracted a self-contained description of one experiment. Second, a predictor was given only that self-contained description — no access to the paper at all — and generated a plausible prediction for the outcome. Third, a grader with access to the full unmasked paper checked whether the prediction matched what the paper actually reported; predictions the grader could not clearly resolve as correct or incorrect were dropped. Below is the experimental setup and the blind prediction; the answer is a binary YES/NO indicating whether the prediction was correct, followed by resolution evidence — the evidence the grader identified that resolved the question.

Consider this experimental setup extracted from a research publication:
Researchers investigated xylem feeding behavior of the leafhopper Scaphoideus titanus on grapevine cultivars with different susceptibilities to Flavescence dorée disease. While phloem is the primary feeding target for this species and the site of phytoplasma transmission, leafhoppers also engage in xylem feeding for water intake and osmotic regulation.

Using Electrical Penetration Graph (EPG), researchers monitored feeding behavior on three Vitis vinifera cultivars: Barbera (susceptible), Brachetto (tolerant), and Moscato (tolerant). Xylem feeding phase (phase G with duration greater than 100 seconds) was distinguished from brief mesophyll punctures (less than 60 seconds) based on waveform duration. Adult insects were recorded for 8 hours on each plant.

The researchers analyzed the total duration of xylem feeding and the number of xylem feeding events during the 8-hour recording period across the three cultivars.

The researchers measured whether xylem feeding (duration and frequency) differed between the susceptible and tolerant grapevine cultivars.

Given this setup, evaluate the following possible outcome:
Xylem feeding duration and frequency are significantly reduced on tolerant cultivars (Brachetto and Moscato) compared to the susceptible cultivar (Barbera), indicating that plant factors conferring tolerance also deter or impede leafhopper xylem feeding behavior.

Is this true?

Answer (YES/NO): NO